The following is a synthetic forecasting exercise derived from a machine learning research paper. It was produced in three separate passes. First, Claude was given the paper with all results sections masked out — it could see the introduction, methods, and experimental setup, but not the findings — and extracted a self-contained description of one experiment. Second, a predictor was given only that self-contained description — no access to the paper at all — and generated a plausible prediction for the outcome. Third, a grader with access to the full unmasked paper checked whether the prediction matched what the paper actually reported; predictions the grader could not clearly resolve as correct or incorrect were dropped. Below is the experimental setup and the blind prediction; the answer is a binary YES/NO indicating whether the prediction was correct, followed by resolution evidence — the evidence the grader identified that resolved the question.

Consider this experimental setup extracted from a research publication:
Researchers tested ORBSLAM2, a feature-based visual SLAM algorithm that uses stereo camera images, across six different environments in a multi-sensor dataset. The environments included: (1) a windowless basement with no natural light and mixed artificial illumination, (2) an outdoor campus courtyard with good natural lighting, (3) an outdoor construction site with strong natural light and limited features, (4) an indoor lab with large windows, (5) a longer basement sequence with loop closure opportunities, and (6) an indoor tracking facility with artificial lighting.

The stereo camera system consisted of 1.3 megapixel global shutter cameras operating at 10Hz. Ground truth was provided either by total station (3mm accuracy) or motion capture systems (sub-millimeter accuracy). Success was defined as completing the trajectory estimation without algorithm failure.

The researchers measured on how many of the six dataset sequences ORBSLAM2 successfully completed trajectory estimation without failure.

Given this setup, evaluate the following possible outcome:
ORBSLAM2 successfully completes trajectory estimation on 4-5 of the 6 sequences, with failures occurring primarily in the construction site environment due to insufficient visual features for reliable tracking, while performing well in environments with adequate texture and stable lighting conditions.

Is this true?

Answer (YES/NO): NO